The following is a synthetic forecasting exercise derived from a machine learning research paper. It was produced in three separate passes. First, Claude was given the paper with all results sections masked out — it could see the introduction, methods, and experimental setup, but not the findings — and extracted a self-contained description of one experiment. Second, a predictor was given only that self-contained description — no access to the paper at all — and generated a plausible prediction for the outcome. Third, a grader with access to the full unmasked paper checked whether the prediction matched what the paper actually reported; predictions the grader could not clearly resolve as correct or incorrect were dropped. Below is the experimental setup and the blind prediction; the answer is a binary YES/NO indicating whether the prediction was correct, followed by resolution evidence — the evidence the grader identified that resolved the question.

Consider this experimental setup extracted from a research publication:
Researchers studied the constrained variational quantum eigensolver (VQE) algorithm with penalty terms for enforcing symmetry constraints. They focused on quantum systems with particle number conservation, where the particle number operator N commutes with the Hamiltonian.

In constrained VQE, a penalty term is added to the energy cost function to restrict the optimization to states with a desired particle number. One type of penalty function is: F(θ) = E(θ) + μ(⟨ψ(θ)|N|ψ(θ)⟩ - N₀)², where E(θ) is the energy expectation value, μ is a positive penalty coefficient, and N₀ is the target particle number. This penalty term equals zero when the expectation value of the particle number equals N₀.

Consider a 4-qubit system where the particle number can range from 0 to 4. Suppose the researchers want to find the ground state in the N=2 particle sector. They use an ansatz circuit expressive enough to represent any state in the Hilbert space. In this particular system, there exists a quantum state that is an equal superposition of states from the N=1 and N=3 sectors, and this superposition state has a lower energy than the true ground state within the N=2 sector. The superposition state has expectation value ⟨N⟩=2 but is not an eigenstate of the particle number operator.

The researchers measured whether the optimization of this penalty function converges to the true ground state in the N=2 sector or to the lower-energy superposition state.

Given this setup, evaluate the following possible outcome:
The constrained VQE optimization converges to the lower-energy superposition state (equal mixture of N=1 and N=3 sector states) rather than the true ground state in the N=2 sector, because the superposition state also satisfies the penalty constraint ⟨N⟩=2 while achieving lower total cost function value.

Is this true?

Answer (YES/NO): YES